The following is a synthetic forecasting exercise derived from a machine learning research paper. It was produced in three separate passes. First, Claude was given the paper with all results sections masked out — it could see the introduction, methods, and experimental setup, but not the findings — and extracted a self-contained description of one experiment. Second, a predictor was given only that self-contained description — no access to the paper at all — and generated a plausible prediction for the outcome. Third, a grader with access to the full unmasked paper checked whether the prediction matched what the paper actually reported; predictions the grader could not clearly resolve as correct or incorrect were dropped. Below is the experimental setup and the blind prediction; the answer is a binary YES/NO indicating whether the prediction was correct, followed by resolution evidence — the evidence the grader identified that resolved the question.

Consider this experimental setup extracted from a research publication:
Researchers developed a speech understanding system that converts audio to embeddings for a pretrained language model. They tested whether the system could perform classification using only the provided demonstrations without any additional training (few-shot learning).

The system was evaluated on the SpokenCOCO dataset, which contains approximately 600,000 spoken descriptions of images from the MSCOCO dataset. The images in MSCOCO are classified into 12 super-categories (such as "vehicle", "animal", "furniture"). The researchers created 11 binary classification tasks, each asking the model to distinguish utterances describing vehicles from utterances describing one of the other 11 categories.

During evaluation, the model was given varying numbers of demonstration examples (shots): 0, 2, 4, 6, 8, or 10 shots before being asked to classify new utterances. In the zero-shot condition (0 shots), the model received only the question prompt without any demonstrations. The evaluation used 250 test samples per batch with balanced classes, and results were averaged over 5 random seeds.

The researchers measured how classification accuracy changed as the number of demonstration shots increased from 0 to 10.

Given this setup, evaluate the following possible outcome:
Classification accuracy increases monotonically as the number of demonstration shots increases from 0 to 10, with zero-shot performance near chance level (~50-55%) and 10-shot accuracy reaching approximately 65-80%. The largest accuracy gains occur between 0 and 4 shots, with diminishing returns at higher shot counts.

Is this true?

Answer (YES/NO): NO